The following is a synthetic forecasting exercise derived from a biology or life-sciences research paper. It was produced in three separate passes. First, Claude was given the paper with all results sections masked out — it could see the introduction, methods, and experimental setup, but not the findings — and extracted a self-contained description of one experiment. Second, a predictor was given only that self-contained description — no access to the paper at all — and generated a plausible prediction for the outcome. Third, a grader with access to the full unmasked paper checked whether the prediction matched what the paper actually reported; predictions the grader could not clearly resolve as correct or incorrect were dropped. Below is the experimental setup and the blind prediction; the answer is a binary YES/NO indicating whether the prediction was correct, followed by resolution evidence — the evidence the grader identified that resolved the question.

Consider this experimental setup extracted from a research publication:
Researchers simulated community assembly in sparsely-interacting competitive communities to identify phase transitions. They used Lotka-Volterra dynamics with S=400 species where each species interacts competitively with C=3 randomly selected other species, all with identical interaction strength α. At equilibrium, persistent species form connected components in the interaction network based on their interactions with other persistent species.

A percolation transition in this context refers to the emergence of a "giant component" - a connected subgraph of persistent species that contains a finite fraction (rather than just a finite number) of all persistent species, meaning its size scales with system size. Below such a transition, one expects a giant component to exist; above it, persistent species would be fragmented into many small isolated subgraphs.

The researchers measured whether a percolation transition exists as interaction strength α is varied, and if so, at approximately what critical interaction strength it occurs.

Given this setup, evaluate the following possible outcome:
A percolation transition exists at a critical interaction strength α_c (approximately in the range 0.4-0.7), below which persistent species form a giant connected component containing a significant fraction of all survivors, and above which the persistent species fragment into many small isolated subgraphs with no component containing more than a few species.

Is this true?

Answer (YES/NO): YES